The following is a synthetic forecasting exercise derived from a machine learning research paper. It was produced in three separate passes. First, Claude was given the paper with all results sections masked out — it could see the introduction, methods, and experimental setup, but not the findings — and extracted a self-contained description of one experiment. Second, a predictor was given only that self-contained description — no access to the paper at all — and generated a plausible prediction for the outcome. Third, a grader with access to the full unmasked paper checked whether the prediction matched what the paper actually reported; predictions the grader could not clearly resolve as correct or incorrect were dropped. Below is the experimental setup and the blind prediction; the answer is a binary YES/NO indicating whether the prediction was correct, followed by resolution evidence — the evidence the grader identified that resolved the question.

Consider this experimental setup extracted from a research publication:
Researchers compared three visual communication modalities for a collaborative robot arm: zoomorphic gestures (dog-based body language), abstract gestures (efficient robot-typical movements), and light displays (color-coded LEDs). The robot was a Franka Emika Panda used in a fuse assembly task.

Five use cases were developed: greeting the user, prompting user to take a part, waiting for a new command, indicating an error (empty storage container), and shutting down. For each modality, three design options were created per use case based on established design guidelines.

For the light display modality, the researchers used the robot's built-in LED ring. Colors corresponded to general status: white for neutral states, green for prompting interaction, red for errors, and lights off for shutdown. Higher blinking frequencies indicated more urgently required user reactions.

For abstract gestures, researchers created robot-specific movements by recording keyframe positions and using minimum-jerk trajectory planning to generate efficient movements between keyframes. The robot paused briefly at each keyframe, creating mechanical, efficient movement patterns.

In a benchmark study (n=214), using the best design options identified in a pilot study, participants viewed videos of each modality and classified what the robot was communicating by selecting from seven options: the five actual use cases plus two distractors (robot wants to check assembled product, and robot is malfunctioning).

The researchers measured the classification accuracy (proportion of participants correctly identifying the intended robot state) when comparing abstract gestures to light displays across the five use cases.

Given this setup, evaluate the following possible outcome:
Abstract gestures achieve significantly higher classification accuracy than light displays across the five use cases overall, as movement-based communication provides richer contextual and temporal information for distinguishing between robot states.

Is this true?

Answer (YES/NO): YES